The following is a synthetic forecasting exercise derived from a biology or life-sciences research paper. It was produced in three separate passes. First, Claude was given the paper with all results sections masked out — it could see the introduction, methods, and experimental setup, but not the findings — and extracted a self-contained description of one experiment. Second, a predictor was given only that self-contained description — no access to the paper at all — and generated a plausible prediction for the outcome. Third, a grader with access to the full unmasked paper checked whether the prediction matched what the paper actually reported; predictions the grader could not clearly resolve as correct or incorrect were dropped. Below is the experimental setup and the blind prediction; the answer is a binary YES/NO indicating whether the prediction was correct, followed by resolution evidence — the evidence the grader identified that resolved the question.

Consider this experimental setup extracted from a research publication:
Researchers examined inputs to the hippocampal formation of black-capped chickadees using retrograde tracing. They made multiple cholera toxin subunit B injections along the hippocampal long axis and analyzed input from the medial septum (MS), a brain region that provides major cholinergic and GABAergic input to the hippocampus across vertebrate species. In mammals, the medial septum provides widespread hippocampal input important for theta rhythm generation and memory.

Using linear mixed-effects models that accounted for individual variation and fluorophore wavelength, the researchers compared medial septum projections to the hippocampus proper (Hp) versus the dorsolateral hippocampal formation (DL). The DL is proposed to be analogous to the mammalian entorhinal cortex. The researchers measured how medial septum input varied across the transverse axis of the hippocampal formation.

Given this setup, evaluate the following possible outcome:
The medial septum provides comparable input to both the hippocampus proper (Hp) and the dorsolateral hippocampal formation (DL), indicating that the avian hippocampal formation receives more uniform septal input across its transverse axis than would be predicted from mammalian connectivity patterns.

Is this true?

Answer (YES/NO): YES